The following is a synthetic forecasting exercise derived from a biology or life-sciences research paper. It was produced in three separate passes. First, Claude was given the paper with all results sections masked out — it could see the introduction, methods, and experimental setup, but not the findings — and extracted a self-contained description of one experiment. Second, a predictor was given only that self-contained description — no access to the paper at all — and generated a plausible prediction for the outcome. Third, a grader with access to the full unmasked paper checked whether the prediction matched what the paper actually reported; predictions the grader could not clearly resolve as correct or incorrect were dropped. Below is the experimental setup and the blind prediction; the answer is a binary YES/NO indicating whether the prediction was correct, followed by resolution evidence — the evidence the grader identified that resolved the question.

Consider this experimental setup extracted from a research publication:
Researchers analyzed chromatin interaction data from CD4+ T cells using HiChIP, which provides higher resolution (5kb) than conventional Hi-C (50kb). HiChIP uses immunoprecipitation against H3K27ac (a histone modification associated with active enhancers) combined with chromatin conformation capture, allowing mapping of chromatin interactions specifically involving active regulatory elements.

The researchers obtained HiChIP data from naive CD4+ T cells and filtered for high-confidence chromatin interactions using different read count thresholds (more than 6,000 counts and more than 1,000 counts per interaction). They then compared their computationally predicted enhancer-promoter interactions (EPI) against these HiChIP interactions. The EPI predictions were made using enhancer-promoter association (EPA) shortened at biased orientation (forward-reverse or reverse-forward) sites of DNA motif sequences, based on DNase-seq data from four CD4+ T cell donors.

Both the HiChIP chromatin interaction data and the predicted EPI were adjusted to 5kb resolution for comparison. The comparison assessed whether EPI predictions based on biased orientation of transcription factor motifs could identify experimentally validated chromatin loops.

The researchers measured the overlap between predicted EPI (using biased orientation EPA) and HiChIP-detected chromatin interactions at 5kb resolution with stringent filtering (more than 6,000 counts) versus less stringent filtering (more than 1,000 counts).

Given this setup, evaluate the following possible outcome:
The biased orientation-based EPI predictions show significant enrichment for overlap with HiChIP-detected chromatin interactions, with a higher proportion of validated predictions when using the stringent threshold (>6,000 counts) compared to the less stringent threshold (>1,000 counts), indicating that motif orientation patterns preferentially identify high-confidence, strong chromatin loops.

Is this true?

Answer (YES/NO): NO